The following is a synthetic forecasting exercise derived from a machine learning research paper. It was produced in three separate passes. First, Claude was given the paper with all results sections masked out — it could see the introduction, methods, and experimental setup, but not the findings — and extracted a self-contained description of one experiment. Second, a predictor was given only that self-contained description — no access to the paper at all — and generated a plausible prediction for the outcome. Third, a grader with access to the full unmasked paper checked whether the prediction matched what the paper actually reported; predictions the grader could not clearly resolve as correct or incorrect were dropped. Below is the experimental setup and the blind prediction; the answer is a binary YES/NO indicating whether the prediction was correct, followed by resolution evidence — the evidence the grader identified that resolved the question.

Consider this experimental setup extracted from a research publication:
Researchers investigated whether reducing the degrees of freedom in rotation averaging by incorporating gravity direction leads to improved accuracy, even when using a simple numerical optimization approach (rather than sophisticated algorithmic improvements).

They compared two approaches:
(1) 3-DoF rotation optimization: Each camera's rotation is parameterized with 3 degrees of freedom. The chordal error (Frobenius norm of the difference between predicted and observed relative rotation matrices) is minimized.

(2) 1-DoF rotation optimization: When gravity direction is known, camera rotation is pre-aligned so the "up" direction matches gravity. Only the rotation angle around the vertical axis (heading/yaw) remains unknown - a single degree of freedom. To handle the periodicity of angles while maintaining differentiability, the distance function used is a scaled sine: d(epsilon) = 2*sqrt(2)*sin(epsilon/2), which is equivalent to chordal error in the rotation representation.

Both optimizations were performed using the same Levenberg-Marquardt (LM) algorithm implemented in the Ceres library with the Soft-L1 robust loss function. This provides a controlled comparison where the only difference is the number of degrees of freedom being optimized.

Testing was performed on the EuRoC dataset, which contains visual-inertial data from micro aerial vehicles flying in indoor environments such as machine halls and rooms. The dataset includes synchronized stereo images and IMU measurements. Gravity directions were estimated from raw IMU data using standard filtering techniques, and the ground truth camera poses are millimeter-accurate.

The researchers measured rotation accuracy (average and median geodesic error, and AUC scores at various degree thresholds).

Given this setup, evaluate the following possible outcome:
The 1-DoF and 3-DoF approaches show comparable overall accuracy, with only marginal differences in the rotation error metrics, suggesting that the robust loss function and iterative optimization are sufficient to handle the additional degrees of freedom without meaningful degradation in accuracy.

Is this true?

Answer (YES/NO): NO